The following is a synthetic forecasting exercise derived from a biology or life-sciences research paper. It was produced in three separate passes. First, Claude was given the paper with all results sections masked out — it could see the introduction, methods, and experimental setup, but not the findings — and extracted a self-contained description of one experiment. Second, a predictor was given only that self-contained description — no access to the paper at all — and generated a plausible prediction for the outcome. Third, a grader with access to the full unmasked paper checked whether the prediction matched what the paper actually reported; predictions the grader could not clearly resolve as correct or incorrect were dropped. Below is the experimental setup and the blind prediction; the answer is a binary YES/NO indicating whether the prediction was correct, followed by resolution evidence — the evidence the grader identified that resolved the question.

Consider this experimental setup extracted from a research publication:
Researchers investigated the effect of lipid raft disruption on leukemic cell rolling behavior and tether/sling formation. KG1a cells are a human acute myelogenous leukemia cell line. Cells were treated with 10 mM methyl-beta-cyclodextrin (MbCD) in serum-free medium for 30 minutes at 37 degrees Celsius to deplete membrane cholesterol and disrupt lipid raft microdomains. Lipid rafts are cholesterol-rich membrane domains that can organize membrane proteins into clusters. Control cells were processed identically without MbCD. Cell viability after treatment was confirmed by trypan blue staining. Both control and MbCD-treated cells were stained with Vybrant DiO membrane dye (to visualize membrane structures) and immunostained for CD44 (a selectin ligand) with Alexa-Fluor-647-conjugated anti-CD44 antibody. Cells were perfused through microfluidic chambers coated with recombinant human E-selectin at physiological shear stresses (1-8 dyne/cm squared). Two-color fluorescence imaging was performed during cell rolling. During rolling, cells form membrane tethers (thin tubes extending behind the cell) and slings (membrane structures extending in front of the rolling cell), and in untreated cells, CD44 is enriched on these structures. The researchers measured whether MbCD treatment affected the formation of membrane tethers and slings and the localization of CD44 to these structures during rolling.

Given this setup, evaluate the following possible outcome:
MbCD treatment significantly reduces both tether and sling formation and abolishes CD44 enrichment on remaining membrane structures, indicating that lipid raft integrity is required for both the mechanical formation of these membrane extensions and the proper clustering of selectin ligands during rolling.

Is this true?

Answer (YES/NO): YES